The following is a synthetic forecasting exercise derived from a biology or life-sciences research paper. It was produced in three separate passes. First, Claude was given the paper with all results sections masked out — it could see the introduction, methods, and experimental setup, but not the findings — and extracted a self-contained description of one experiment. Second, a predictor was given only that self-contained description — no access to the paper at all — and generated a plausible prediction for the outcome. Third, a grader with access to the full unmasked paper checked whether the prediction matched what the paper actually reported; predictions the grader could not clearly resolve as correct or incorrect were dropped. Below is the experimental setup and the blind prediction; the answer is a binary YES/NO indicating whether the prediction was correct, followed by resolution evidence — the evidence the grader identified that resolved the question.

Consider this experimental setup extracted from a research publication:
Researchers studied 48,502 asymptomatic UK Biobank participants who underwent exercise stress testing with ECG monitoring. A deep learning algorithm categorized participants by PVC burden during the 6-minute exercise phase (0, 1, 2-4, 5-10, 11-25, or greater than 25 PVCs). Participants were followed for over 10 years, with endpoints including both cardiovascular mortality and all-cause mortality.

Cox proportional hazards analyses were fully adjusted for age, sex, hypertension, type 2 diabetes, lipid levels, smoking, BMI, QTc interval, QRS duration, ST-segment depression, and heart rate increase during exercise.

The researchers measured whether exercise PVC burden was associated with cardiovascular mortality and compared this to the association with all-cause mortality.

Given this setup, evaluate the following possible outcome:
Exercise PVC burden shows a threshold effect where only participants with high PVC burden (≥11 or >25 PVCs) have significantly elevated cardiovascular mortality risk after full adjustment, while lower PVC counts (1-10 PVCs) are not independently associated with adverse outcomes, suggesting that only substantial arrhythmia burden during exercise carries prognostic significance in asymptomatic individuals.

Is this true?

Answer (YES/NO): NO